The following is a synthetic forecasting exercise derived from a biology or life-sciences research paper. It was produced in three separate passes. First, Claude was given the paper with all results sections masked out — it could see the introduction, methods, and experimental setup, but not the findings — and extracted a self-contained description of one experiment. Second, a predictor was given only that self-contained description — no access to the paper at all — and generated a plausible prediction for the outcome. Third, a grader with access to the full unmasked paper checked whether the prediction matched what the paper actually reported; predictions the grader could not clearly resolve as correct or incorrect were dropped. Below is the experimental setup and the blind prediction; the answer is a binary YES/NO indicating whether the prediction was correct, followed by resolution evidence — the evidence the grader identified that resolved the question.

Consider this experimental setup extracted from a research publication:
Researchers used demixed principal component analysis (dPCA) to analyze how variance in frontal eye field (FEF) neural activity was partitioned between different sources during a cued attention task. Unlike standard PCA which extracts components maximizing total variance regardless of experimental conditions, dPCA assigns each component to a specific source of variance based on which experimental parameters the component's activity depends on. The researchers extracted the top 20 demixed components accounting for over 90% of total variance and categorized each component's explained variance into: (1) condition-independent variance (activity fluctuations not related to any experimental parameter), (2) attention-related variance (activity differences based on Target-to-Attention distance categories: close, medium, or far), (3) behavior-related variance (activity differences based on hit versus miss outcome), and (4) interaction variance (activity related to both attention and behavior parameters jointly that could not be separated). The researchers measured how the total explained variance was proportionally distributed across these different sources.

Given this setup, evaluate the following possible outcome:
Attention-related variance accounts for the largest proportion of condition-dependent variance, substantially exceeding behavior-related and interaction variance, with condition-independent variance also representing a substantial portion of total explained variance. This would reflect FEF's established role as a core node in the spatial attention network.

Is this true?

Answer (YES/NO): NO